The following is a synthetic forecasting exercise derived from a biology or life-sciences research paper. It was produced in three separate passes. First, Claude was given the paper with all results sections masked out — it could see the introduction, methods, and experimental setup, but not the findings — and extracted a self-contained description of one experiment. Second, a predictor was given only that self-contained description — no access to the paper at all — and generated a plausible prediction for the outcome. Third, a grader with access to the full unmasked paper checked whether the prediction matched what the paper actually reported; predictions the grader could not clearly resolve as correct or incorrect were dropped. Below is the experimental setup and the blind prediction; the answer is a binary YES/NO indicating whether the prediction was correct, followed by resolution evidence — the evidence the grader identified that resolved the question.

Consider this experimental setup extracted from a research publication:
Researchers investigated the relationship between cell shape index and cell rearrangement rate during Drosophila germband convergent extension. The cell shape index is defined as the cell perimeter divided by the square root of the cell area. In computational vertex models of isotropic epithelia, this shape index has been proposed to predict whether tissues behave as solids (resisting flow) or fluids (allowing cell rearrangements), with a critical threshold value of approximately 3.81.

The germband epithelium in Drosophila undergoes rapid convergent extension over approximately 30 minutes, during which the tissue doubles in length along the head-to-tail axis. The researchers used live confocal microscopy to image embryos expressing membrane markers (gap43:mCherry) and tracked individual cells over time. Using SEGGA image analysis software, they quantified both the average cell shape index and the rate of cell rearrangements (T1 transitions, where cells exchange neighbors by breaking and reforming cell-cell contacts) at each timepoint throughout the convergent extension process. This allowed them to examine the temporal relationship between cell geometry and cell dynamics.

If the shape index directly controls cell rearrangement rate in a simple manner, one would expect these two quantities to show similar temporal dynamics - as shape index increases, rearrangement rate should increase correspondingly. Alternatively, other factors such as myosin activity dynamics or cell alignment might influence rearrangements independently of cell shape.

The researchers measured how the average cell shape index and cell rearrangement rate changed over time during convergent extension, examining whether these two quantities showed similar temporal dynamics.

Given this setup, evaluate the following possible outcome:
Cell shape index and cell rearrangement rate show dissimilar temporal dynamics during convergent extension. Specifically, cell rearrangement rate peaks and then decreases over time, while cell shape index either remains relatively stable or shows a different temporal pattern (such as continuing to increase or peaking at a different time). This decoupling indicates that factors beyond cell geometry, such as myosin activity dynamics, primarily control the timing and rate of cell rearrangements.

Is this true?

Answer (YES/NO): YES